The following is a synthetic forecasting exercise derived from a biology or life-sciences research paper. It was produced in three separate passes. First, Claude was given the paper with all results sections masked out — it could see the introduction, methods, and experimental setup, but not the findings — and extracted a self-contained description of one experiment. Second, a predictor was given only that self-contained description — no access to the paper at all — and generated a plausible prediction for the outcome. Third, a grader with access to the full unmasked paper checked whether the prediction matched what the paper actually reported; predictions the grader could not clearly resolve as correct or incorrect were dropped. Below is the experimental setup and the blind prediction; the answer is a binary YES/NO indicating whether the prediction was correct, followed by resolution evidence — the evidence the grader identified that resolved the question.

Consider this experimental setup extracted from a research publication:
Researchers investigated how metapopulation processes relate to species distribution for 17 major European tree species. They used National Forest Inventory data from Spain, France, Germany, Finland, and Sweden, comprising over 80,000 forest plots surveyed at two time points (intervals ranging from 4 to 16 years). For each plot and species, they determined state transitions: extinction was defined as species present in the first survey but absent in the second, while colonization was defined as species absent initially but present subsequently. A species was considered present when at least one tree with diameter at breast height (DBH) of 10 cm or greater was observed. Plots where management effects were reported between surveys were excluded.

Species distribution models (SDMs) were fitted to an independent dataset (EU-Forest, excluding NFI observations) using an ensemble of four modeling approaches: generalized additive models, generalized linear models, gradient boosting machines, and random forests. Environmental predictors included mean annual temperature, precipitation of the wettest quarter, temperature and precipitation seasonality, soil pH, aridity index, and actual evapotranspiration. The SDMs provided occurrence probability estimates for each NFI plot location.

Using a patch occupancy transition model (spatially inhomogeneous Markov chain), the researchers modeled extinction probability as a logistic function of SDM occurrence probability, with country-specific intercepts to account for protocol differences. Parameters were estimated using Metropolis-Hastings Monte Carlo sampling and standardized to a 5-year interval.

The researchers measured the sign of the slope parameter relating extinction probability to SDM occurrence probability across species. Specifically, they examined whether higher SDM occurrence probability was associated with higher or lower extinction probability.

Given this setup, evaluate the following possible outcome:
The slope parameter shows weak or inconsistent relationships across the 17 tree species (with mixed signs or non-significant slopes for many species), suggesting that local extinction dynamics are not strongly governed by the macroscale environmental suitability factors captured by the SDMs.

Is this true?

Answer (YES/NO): YES